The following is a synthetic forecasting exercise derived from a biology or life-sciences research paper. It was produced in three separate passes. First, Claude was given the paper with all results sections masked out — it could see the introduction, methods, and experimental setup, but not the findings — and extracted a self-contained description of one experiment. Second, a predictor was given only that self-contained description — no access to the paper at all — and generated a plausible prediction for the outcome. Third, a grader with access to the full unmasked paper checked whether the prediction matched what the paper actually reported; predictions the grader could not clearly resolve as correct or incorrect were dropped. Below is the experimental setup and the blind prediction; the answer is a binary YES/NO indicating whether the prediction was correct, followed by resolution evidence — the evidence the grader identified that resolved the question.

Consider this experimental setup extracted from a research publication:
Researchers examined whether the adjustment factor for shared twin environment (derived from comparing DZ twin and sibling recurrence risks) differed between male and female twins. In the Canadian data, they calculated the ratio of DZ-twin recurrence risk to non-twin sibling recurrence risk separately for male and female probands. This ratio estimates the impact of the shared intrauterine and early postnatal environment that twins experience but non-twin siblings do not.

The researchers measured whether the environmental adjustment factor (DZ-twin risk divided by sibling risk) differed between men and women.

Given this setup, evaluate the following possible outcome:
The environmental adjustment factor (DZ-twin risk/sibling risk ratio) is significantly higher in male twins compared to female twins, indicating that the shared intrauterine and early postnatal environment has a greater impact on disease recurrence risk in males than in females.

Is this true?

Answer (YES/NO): NO